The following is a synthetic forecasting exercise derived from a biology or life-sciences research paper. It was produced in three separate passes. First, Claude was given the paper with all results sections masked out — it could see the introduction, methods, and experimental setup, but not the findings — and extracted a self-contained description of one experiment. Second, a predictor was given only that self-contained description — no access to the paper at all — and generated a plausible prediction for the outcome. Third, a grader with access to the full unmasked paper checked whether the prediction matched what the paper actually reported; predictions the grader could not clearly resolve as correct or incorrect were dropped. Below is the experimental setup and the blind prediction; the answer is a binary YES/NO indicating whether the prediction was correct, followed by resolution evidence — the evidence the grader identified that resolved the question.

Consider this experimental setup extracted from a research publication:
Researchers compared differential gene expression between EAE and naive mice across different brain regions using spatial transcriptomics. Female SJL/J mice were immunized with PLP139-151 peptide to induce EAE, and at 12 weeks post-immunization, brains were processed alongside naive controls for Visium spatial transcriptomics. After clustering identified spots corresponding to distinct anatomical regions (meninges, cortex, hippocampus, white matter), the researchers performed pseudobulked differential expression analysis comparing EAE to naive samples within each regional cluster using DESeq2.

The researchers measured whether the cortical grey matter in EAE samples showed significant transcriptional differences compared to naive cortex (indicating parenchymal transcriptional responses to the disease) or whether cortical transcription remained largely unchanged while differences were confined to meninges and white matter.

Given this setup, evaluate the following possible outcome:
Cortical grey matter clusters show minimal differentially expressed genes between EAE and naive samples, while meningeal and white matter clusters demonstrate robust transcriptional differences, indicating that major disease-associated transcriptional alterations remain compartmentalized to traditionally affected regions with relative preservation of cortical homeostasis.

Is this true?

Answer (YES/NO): NO